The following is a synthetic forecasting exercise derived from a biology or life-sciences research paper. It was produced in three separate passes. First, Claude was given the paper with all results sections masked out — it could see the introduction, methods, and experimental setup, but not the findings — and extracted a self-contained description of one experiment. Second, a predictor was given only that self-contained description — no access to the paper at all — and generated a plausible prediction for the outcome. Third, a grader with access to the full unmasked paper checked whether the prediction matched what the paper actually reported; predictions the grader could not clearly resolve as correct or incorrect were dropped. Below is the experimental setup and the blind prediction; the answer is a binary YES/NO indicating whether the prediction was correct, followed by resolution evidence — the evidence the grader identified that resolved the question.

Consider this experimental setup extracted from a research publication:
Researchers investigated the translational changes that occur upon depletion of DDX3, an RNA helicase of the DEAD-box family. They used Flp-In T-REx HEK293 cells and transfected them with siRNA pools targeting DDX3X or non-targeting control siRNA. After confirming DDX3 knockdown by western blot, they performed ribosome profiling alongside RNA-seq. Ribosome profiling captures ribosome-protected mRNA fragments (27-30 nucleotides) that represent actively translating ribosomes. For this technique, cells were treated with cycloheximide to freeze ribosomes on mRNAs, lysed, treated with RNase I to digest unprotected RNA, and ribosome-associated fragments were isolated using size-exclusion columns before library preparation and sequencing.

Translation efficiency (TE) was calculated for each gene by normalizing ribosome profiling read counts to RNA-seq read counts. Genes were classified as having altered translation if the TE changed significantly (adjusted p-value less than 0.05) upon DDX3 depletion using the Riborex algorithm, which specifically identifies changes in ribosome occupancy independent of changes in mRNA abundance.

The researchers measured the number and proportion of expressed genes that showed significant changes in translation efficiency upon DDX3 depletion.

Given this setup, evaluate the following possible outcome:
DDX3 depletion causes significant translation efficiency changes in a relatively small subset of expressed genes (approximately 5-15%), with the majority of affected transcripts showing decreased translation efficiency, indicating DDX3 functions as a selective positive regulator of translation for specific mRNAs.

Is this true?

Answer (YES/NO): NO